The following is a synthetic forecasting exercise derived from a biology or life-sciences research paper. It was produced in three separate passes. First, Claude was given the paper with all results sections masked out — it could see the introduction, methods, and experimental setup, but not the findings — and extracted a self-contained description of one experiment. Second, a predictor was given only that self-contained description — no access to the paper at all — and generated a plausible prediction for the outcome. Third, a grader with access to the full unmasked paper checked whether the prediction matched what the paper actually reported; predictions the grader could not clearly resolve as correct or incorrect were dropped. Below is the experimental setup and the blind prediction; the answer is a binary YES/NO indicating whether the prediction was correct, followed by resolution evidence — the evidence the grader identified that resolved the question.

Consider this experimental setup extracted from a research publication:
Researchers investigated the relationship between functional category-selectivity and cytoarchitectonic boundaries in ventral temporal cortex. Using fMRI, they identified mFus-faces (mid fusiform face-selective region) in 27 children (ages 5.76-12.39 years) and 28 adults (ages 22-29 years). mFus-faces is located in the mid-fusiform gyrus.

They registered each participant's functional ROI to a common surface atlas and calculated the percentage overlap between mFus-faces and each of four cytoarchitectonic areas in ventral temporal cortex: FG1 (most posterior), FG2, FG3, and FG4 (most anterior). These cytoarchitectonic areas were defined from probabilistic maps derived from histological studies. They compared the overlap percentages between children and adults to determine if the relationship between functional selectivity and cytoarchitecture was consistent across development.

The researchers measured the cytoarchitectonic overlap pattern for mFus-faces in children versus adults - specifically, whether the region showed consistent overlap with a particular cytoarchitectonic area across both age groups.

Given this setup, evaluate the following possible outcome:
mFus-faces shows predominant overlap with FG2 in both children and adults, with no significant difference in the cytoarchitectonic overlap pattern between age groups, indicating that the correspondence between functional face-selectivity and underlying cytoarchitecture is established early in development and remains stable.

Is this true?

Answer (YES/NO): NO